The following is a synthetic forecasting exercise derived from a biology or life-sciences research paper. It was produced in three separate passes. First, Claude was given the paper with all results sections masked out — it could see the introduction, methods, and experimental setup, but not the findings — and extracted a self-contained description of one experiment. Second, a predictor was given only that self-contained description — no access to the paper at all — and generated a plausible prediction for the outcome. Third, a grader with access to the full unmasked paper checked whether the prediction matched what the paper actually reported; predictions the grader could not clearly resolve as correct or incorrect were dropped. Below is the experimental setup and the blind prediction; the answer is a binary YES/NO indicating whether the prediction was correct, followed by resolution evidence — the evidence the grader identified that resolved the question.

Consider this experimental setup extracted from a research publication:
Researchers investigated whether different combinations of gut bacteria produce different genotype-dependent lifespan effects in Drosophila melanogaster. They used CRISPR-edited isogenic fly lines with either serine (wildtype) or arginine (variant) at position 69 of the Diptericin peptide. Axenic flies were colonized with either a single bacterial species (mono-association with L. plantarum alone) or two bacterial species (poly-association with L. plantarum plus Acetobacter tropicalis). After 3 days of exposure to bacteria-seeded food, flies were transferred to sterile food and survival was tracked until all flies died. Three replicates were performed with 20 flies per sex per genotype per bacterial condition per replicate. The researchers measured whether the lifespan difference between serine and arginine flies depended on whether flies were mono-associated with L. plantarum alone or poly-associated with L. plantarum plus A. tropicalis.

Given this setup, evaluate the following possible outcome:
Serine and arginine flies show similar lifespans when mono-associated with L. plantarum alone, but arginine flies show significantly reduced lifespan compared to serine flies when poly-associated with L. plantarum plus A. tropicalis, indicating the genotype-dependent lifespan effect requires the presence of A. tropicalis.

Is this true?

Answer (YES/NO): NO